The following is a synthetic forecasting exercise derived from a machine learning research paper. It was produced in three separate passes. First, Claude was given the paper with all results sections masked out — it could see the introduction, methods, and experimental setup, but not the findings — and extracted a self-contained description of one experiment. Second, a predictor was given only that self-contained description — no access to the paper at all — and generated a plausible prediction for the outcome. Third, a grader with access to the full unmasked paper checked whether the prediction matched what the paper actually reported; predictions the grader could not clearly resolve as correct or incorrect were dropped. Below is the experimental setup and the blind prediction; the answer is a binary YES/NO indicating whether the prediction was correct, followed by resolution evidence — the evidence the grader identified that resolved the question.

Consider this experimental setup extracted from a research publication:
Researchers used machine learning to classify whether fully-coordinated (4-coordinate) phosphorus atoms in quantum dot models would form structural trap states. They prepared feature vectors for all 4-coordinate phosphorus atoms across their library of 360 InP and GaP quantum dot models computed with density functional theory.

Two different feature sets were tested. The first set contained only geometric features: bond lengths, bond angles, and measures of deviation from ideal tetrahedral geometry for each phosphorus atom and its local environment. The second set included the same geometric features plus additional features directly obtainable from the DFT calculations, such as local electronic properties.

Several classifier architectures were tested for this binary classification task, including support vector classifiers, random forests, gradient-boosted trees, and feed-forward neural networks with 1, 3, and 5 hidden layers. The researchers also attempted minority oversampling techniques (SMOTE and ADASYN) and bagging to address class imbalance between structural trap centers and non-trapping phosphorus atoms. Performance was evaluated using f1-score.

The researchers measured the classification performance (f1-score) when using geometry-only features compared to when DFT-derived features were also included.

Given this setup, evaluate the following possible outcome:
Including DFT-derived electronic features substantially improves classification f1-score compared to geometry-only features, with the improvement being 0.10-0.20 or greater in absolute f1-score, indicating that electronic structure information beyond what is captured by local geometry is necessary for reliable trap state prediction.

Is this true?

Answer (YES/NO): YES